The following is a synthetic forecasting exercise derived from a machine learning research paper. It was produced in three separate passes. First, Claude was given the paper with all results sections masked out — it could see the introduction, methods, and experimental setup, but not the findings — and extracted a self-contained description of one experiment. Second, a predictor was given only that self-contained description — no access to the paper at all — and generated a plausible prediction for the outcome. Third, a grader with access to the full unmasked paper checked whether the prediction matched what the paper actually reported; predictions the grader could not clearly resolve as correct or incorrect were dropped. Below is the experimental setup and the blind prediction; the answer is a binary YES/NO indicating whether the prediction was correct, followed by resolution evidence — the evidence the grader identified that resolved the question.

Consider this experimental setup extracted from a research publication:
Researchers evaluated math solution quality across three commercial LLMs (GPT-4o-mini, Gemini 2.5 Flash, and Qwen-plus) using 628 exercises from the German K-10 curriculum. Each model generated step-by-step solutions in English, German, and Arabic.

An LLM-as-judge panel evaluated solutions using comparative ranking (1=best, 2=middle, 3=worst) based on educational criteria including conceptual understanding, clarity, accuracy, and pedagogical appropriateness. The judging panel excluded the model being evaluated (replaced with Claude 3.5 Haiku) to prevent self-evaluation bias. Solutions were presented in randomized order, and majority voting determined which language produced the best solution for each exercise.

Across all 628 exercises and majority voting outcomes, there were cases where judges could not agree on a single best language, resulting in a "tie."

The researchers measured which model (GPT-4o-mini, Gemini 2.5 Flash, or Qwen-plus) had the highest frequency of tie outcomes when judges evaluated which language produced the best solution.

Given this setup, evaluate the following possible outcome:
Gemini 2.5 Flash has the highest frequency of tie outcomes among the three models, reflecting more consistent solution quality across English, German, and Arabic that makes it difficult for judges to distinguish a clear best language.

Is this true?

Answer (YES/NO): NO